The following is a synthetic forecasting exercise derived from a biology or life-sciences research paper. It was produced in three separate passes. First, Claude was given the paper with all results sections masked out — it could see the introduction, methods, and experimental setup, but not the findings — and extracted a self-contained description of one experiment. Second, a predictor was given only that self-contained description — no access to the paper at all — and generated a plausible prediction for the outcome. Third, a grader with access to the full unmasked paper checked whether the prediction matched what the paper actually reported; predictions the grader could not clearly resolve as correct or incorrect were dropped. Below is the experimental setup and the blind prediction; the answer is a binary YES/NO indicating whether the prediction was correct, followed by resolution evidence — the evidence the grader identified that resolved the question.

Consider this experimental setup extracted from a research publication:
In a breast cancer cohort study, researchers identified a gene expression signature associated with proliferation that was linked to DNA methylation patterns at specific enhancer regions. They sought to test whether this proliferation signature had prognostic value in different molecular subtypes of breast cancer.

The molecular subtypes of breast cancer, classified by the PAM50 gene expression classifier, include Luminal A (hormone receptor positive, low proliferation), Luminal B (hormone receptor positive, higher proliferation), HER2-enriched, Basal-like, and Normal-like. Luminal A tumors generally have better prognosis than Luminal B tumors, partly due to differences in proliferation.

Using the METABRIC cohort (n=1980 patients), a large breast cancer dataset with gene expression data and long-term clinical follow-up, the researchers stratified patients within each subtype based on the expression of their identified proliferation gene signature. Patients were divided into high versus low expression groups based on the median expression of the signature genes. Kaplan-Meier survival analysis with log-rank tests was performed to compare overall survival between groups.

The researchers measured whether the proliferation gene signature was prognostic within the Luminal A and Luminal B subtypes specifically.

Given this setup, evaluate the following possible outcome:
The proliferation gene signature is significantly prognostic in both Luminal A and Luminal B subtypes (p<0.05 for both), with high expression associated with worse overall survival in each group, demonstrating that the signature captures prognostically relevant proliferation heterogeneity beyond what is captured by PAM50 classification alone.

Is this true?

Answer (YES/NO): YES